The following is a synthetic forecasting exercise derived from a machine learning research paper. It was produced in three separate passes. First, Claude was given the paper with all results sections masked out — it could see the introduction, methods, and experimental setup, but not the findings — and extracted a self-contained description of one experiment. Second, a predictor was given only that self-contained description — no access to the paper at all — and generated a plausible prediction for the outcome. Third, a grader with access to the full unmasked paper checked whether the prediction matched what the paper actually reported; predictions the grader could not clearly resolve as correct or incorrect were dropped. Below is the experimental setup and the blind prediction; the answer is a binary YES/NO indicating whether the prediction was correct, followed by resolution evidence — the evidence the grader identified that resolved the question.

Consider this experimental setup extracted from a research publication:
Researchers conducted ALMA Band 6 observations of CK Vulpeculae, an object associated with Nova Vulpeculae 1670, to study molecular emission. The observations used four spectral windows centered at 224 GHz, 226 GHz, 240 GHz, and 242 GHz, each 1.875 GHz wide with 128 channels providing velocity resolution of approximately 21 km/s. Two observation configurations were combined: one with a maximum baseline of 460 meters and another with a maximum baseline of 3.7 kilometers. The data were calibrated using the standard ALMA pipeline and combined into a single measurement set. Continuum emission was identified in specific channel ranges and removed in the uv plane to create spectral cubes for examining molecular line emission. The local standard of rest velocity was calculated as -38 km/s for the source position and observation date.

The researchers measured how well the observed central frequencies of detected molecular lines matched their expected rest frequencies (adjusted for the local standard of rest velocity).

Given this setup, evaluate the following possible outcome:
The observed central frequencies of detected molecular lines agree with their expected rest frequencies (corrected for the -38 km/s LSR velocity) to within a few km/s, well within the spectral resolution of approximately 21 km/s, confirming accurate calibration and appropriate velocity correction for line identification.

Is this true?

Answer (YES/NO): NO